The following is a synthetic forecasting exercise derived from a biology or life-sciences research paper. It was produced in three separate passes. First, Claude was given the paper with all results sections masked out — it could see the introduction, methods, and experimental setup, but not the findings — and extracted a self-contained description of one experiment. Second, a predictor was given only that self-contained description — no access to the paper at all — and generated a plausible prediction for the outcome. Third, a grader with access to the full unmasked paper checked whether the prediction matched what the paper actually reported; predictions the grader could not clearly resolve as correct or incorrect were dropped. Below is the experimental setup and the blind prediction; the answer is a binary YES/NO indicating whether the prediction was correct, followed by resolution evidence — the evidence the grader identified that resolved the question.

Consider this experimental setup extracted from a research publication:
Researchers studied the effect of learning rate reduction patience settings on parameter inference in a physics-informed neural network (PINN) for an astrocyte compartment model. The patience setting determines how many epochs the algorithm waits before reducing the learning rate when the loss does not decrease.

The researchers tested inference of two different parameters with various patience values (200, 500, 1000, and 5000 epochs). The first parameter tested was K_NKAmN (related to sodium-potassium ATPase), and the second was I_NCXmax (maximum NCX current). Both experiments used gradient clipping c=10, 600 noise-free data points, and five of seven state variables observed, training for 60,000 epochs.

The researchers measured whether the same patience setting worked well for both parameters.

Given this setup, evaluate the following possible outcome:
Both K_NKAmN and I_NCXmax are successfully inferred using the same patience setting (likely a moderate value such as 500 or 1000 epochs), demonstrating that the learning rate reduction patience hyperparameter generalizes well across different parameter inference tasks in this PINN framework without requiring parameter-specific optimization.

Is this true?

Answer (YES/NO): NO